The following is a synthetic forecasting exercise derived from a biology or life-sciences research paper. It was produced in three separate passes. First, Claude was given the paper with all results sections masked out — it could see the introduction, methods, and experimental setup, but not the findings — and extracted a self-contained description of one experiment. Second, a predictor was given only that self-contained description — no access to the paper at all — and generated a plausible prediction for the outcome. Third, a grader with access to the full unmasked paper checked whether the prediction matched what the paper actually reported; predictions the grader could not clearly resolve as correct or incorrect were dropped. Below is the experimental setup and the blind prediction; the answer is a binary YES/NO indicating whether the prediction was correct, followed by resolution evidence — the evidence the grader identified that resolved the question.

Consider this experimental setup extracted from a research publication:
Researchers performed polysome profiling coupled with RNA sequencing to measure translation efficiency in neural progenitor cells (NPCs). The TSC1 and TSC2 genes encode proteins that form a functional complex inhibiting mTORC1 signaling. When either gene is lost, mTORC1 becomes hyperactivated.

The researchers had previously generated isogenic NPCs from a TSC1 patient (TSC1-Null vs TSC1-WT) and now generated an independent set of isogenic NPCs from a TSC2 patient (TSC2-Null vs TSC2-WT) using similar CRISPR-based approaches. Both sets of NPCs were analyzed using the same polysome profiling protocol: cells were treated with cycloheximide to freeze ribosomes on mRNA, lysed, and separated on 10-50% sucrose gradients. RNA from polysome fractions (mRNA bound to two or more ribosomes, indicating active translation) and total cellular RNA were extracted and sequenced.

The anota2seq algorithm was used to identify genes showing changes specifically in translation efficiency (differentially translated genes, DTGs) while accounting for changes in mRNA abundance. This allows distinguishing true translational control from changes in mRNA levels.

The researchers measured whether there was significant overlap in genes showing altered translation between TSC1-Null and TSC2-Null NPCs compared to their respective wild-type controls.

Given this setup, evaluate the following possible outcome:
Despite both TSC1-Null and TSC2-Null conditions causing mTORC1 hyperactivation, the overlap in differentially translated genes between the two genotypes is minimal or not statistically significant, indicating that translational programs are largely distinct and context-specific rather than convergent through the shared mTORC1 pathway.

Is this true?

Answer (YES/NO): NO